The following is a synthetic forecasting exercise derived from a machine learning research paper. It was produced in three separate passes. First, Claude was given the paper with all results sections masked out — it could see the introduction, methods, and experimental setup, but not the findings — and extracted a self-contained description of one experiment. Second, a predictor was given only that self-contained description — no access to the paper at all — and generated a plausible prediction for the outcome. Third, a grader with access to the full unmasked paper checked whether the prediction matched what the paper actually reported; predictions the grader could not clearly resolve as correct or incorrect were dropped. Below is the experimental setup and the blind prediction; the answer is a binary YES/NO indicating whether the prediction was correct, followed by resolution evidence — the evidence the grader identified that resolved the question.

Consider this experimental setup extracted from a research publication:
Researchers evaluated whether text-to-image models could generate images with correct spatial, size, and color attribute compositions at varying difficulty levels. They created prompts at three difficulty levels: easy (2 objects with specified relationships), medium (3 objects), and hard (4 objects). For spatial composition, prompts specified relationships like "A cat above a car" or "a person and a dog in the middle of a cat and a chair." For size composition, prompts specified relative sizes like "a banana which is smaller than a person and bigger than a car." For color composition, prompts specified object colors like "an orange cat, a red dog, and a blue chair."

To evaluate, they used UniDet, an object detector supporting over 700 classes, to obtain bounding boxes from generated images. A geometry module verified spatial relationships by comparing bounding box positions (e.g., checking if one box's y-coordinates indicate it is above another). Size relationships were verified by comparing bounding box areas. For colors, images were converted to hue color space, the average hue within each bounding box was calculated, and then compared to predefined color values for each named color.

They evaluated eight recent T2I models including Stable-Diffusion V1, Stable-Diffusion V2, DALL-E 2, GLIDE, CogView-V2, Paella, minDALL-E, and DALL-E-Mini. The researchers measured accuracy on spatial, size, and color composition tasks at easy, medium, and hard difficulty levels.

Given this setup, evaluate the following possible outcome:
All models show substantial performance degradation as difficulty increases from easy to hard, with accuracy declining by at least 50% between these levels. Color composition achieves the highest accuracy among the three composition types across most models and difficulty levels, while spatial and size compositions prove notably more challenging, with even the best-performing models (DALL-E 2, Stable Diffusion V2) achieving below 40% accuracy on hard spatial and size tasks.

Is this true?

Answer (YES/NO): NO